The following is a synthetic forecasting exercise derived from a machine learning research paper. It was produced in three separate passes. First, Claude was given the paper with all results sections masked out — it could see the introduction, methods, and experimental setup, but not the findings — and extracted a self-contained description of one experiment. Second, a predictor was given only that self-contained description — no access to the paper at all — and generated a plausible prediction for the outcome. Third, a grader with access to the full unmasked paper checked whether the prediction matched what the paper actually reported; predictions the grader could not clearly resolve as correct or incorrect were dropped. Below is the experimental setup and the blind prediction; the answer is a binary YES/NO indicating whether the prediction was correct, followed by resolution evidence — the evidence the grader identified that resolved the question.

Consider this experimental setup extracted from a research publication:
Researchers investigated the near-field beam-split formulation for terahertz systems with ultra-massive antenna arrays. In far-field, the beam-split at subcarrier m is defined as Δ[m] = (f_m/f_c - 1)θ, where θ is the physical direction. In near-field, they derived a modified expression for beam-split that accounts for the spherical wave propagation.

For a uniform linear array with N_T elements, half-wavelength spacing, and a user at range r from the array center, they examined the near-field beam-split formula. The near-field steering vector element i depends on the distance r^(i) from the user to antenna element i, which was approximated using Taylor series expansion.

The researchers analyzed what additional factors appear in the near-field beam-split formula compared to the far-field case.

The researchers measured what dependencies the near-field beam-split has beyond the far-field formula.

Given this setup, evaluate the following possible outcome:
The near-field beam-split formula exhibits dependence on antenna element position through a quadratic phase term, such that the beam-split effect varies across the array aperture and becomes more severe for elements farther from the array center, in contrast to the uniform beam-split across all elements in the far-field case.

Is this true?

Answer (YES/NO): YES